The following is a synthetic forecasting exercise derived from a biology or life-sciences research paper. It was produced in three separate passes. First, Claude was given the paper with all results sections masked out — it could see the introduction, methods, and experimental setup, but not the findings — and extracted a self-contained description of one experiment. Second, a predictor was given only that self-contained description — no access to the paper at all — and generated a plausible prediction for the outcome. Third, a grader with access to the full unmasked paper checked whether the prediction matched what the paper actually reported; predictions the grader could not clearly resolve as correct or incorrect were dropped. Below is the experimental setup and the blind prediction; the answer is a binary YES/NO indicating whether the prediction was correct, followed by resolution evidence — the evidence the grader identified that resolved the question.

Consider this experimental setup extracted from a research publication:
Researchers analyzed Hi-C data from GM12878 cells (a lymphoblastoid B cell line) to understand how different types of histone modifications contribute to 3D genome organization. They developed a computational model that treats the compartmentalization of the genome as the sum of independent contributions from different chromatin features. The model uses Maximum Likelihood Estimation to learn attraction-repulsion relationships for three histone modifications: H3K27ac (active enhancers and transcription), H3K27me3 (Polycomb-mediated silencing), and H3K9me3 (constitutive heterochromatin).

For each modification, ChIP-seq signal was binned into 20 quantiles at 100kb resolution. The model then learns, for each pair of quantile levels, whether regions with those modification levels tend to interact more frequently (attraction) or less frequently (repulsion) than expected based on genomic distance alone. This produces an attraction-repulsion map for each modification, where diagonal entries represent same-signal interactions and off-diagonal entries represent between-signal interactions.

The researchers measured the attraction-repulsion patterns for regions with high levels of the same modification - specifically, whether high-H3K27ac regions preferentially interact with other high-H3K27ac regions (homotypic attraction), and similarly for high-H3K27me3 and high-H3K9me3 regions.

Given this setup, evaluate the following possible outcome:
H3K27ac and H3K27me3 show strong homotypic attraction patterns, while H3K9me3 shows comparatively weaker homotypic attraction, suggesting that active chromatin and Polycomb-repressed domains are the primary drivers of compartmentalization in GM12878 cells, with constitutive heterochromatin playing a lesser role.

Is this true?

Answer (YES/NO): NO